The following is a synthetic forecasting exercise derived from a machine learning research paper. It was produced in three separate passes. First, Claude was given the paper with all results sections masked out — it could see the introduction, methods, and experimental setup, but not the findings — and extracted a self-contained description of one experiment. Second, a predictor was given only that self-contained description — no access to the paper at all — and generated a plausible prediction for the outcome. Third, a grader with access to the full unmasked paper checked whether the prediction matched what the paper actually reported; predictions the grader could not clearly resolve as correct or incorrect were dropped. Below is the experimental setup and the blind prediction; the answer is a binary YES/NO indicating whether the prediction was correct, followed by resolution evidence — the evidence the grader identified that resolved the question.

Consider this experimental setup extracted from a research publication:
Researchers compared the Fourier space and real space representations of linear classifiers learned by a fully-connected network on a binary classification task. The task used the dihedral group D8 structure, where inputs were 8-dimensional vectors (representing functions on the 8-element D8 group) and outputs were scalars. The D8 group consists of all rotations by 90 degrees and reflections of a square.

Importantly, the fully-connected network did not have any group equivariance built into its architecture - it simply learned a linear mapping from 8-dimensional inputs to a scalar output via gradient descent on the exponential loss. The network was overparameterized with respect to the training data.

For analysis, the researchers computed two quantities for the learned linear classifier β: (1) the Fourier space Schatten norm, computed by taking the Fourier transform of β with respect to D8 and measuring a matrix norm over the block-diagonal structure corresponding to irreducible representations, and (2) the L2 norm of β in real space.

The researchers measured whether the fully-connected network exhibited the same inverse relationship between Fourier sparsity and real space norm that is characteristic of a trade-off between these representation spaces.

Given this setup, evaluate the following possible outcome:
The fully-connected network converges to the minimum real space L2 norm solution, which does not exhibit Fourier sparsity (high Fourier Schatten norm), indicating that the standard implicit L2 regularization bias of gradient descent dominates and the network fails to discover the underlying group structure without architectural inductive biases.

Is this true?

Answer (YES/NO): YES